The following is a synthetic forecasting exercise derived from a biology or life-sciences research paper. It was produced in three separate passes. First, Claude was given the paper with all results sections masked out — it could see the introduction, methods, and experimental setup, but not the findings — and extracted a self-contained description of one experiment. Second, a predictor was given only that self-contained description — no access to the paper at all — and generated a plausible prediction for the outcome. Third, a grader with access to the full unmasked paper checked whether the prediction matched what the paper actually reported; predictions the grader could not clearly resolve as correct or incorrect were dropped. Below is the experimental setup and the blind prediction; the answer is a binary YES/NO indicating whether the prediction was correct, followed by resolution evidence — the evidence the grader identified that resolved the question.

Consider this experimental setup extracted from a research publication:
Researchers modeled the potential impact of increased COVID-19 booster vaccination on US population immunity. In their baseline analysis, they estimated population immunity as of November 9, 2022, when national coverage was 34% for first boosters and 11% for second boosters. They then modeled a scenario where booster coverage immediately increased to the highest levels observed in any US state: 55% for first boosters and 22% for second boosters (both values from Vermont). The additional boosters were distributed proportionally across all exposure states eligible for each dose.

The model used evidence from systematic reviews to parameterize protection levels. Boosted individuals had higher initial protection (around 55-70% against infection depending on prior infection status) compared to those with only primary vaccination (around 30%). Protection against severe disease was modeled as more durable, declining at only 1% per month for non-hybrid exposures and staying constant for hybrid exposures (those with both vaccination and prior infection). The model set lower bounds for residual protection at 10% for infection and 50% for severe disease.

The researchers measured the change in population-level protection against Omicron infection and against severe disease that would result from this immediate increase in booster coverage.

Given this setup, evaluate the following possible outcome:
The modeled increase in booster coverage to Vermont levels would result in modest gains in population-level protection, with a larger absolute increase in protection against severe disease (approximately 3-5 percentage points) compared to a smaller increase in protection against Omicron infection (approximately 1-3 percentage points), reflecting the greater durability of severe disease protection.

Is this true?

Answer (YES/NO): NO